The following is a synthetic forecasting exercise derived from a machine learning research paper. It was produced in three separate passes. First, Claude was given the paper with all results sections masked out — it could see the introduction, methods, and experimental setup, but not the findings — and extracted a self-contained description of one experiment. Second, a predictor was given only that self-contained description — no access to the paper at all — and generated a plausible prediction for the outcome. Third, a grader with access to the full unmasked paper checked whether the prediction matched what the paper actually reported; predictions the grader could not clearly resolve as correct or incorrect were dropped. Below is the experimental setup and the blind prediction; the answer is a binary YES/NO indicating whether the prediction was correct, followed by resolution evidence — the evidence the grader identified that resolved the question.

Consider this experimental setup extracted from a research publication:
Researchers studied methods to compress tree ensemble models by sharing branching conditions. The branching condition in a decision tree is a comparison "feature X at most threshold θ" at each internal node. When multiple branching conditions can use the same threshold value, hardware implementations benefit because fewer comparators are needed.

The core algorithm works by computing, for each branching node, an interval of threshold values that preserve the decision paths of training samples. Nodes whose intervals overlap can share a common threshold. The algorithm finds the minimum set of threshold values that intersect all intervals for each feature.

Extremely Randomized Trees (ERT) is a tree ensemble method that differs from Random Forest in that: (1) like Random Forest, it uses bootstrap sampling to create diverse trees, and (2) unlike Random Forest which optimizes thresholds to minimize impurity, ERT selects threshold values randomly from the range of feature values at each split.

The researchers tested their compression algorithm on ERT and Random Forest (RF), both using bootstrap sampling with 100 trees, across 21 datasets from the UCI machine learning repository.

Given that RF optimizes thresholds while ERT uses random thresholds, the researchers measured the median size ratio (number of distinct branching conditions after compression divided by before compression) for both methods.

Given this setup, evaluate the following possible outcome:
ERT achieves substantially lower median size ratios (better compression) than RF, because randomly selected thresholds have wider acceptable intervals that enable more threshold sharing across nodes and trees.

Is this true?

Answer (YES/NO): YES